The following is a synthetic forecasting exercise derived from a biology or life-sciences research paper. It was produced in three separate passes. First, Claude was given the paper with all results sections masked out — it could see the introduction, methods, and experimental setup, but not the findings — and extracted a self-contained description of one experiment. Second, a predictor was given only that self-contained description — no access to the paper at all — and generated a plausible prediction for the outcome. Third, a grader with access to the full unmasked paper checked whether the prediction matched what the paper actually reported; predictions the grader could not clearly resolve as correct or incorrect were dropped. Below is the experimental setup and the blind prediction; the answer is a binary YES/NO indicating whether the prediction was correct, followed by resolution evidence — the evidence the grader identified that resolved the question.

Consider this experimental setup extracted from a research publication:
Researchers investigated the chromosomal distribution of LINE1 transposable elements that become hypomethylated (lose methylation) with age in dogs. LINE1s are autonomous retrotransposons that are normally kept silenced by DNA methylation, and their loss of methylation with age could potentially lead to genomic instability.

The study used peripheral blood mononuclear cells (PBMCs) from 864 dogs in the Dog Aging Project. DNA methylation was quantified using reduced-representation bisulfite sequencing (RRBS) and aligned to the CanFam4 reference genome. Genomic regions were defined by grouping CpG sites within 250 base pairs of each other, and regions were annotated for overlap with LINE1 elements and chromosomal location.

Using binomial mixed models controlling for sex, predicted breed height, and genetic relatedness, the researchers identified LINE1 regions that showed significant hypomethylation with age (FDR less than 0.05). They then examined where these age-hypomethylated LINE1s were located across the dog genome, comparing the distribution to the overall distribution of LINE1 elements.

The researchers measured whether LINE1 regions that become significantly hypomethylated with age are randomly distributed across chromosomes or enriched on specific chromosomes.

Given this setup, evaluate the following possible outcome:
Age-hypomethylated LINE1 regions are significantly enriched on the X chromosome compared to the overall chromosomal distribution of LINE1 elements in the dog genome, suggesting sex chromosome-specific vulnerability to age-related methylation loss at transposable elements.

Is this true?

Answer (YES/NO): YES